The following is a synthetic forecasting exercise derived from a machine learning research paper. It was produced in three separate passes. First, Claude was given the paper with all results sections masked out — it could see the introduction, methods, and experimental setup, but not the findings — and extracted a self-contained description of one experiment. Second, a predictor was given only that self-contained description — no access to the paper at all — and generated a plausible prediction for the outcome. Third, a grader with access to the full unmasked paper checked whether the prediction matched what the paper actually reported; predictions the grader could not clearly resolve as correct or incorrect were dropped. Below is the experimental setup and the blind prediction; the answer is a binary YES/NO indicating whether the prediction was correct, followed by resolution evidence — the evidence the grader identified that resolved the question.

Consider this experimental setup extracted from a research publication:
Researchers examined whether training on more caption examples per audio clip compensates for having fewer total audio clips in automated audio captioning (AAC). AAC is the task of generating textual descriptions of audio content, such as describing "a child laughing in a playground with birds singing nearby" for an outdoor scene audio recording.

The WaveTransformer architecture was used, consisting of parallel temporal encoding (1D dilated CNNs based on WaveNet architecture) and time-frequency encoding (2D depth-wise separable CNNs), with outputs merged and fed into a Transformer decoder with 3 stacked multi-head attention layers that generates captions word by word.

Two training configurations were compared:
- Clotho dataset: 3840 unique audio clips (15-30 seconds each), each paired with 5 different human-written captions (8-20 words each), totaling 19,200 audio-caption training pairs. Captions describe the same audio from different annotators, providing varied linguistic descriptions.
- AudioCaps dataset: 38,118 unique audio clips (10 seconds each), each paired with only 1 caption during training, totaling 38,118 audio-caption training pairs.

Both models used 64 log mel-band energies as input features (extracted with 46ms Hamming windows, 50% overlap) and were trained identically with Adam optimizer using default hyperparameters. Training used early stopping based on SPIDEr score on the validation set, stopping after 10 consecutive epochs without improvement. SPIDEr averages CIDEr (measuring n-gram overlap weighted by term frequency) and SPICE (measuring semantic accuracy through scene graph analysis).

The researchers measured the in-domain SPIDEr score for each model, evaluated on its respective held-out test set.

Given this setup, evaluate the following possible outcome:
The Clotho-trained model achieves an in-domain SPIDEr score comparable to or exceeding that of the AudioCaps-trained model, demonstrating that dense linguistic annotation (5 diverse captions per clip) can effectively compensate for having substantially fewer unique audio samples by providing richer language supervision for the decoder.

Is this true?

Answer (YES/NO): NO